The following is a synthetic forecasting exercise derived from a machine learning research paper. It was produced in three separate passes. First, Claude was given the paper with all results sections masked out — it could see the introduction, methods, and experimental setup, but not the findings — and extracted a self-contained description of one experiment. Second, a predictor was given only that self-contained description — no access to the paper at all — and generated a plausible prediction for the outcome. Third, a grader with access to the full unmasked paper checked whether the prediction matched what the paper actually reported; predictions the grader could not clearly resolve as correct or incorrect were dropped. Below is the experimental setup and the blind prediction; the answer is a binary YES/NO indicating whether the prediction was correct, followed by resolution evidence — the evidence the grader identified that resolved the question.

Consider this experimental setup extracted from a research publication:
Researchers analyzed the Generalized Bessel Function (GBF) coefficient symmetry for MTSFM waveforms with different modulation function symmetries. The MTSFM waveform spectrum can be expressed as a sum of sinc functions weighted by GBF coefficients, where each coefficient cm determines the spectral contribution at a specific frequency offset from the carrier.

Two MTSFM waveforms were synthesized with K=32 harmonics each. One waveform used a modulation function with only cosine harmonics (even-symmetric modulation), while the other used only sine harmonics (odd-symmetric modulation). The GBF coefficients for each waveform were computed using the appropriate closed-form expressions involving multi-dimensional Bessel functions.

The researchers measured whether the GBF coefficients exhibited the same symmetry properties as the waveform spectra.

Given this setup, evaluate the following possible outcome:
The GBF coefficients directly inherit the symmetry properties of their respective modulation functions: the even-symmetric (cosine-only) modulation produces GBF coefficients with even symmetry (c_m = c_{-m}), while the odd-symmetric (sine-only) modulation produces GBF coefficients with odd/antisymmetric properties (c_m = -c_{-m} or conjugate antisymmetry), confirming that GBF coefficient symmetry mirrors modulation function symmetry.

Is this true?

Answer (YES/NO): NO